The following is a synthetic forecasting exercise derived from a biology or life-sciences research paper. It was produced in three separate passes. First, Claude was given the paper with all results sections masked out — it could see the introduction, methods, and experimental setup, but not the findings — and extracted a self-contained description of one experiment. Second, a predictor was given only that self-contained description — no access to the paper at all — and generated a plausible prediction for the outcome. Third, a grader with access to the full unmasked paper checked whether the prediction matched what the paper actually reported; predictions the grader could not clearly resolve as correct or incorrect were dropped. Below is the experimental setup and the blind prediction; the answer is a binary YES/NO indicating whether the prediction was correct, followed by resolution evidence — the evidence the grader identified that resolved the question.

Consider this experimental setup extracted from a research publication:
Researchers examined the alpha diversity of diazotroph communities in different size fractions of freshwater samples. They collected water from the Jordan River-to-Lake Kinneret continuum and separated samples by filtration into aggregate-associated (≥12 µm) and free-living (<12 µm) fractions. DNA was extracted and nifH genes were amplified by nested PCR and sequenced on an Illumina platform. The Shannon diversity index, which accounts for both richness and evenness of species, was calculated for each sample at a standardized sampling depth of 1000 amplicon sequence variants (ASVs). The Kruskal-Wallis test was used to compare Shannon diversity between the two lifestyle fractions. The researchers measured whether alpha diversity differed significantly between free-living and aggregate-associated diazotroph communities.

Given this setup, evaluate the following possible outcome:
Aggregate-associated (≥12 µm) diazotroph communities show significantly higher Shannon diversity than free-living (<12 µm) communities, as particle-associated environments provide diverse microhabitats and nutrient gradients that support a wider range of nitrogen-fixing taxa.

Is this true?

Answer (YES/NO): NO